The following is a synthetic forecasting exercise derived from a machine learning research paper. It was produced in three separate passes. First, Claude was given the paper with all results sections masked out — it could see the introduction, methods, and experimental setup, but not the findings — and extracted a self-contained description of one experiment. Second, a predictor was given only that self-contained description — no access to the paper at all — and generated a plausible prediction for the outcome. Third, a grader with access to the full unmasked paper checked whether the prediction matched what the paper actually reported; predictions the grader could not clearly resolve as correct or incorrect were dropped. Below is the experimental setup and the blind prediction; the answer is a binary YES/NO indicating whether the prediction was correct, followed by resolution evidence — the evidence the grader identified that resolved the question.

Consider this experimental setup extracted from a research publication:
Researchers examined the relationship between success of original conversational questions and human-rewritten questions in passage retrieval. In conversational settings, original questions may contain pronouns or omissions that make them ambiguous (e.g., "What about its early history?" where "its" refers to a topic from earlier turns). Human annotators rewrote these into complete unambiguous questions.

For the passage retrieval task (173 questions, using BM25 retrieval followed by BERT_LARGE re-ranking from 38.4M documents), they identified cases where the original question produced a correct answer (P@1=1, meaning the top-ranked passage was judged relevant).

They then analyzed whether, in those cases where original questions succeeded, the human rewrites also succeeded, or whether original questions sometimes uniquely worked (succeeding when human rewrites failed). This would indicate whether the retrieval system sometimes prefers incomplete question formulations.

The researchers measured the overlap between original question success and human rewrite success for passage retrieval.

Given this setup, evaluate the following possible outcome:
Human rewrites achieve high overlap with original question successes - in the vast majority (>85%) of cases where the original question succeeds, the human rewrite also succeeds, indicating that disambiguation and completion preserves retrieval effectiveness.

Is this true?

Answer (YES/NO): YES